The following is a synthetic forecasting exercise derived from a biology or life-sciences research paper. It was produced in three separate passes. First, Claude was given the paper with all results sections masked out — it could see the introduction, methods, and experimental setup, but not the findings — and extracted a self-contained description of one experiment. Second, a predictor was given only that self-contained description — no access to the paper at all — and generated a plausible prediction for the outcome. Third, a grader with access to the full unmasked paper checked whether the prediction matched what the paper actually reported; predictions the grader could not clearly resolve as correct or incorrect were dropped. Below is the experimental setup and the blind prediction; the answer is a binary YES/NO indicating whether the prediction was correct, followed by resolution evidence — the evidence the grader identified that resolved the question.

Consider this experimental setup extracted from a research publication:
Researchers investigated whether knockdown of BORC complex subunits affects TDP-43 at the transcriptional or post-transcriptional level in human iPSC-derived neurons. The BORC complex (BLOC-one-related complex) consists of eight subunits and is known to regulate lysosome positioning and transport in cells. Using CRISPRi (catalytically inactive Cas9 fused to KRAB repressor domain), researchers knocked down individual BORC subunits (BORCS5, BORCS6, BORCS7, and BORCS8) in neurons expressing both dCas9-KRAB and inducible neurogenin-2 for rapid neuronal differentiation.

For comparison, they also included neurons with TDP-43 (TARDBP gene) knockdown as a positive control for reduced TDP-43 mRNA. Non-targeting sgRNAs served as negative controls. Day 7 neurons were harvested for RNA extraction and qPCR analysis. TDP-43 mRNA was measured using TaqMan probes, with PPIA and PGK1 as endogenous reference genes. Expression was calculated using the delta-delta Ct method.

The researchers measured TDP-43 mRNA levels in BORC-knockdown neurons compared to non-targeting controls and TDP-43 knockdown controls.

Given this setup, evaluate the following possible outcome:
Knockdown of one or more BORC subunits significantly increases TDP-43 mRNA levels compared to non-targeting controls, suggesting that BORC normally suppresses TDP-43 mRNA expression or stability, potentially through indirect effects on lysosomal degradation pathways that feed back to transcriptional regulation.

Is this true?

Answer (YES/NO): NO